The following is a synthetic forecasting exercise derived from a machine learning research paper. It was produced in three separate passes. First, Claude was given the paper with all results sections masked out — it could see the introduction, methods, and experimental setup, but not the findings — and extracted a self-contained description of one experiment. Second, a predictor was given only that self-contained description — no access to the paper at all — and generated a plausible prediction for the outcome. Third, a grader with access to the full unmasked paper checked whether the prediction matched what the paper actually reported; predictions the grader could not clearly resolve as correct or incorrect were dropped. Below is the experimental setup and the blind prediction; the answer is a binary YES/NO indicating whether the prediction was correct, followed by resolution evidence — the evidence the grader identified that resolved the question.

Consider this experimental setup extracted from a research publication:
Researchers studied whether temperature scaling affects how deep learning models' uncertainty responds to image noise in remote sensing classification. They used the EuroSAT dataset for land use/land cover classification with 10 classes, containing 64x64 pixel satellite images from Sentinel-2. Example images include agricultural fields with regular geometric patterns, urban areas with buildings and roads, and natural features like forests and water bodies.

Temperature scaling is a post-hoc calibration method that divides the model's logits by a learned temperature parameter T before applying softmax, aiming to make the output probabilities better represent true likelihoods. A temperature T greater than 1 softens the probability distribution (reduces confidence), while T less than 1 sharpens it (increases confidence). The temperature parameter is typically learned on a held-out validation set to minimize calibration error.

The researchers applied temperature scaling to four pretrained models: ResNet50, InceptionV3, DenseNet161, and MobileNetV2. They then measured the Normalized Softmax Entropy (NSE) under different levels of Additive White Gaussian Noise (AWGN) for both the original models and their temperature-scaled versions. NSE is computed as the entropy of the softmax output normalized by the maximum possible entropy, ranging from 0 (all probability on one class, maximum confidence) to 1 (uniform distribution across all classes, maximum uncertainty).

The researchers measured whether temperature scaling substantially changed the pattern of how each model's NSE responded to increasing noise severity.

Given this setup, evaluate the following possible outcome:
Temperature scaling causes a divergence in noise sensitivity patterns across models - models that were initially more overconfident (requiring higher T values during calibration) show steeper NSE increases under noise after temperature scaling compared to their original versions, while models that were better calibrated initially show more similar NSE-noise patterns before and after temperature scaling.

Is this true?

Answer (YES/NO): NO